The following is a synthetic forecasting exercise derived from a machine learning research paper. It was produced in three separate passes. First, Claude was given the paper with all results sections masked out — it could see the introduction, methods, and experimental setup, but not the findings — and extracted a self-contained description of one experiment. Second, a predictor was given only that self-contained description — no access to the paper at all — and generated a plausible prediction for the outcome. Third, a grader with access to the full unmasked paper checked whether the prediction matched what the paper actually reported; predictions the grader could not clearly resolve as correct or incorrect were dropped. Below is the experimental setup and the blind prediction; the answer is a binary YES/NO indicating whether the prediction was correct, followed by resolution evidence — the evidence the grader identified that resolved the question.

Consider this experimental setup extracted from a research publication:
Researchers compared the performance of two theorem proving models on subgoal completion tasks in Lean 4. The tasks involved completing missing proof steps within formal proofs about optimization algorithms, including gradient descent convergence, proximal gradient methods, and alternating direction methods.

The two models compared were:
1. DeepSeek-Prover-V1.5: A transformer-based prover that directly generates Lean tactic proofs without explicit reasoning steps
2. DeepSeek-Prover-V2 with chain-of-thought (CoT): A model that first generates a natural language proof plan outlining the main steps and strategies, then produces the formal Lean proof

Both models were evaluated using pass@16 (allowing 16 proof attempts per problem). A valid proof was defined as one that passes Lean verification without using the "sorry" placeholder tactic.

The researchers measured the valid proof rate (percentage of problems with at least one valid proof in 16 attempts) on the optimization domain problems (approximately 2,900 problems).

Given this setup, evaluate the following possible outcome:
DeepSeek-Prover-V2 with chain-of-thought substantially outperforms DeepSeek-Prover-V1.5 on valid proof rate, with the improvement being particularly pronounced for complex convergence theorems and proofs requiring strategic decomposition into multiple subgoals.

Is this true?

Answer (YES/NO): NO